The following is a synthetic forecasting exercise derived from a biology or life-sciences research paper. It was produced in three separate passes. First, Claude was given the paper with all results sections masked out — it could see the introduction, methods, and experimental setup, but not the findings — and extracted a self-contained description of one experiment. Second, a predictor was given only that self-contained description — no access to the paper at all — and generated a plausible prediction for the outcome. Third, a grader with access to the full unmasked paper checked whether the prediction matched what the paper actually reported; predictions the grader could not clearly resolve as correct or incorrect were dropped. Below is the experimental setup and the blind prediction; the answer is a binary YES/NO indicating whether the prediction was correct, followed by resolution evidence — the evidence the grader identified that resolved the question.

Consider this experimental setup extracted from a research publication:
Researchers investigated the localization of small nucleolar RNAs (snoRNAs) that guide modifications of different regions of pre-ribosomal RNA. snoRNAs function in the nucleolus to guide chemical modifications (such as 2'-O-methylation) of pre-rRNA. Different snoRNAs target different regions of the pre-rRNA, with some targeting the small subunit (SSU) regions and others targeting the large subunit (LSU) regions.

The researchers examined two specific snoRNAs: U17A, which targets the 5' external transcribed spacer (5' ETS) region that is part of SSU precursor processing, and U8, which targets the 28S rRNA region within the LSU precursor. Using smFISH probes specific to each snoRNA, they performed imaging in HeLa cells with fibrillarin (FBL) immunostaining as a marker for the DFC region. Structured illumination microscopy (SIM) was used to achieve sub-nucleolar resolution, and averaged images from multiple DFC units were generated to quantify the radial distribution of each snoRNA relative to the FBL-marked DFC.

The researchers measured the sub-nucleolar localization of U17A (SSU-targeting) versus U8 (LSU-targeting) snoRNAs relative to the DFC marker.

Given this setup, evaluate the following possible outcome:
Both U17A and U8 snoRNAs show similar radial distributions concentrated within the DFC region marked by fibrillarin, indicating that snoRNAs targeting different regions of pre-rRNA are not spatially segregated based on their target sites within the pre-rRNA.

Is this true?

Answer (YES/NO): NO